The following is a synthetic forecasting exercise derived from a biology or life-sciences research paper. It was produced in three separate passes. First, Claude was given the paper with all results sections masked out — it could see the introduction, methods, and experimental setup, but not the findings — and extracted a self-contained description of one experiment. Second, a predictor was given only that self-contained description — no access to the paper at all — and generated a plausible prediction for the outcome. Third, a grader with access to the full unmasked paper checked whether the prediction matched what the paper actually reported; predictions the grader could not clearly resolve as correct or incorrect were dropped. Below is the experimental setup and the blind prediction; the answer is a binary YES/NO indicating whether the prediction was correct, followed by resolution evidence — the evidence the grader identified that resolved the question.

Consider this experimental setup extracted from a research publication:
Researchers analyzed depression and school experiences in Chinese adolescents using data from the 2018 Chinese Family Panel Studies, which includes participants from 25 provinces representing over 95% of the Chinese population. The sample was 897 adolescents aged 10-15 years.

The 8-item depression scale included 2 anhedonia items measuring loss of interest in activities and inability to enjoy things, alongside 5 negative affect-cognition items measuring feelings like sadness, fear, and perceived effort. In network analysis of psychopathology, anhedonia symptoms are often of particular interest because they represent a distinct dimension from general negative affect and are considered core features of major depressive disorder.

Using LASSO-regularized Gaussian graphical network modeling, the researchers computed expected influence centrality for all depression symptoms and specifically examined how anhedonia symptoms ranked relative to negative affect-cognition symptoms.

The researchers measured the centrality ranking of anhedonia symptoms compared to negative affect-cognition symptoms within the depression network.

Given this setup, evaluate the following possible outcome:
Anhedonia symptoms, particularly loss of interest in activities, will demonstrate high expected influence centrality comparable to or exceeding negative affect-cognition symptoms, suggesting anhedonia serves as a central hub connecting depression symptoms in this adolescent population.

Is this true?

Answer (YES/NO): NO